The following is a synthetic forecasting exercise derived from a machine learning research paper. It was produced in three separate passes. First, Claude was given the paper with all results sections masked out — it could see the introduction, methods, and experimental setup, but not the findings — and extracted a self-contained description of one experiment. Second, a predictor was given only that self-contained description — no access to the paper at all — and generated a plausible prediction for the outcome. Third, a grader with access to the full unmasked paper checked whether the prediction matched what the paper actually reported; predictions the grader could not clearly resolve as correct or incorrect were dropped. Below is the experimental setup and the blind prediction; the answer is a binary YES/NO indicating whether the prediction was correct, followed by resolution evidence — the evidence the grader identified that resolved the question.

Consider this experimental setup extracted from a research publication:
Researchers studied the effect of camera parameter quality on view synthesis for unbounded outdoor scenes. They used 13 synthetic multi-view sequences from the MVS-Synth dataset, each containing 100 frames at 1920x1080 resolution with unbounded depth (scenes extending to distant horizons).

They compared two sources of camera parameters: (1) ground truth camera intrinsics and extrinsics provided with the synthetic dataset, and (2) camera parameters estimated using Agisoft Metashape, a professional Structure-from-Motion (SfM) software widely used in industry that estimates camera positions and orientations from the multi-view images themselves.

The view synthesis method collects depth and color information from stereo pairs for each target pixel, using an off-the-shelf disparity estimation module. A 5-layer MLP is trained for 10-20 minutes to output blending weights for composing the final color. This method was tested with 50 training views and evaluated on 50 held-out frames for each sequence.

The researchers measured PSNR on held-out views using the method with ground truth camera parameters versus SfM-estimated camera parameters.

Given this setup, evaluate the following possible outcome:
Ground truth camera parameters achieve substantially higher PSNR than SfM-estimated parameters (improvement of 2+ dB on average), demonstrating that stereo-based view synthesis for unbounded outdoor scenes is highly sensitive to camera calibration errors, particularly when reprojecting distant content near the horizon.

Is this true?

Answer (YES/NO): NO